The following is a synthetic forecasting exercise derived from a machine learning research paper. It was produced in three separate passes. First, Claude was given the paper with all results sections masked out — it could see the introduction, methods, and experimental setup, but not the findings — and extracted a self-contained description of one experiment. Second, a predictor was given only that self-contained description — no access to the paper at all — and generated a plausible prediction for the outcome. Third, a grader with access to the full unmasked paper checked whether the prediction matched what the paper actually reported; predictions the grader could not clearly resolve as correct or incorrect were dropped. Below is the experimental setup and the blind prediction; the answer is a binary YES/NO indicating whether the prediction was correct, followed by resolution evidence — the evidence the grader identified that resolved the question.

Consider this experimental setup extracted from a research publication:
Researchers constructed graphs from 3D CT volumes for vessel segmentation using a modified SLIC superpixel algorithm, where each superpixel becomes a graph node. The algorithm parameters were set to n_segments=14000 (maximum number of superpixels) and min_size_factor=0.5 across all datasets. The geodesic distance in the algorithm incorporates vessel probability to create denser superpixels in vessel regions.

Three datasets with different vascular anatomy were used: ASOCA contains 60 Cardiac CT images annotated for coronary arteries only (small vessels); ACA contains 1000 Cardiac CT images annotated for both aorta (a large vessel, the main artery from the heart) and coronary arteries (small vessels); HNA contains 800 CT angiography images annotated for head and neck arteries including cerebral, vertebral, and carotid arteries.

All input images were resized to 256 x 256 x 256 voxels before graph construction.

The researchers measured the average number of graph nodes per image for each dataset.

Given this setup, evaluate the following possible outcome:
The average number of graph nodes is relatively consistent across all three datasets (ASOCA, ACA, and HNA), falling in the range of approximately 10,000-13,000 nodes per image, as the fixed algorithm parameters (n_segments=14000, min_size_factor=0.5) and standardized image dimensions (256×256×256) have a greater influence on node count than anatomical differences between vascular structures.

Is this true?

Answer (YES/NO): NO